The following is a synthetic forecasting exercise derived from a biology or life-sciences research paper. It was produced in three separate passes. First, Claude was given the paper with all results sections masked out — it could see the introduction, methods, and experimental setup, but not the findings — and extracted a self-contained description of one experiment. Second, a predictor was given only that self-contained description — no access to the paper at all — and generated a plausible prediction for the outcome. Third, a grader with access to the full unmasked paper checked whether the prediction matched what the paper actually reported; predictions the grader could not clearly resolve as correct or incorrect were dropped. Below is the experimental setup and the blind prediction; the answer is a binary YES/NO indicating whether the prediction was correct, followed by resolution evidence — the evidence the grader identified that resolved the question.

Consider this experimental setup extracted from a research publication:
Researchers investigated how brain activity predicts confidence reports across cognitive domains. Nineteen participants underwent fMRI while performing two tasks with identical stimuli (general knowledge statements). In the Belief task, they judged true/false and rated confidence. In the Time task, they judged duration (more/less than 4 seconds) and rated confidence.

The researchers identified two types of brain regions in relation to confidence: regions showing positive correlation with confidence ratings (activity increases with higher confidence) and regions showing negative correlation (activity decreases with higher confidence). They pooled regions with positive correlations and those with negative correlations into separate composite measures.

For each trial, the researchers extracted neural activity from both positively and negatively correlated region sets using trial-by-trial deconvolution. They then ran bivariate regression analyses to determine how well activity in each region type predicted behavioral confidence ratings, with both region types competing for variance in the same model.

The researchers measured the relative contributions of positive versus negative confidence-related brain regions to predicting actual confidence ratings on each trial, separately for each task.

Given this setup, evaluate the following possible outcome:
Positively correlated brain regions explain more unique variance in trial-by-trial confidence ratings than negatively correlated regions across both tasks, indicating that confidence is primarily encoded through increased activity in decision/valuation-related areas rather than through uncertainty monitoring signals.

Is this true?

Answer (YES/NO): NO